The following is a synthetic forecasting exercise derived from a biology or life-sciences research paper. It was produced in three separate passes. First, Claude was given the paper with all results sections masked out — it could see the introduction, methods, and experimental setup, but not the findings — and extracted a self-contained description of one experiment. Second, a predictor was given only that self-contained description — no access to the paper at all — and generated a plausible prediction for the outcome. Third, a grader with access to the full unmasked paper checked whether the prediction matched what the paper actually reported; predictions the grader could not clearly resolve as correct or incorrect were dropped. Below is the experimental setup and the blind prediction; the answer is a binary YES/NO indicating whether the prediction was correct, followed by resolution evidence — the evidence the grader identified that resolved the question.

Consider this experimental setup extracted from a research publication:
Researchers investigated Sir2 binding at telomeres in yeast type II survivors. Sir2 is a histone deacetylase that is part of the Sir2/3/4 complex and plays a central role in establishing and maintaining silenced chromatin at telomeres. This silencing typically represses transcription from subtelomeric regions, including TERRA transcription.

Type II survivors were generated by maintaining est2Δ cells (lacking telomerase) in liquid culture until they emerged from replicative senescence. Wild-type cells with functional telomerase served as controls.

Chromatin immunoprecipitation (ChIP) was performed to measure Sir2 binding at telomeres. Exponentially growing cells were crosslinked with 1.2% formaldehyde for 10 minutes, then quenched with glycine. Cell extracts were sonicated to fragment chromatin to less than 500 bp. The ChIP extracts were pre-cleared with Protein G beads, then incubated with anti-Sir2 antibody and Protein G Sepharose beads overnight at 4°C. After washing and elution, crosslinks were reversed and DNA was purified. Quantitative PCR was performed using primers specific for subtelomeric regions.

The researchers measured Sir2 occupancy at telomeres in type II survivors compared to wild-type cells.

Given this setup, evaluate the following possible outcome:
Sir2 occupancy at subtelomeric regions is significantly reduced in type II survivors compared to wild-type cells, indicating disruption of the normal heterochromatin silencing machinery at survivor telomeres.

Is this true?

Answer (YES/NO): YES